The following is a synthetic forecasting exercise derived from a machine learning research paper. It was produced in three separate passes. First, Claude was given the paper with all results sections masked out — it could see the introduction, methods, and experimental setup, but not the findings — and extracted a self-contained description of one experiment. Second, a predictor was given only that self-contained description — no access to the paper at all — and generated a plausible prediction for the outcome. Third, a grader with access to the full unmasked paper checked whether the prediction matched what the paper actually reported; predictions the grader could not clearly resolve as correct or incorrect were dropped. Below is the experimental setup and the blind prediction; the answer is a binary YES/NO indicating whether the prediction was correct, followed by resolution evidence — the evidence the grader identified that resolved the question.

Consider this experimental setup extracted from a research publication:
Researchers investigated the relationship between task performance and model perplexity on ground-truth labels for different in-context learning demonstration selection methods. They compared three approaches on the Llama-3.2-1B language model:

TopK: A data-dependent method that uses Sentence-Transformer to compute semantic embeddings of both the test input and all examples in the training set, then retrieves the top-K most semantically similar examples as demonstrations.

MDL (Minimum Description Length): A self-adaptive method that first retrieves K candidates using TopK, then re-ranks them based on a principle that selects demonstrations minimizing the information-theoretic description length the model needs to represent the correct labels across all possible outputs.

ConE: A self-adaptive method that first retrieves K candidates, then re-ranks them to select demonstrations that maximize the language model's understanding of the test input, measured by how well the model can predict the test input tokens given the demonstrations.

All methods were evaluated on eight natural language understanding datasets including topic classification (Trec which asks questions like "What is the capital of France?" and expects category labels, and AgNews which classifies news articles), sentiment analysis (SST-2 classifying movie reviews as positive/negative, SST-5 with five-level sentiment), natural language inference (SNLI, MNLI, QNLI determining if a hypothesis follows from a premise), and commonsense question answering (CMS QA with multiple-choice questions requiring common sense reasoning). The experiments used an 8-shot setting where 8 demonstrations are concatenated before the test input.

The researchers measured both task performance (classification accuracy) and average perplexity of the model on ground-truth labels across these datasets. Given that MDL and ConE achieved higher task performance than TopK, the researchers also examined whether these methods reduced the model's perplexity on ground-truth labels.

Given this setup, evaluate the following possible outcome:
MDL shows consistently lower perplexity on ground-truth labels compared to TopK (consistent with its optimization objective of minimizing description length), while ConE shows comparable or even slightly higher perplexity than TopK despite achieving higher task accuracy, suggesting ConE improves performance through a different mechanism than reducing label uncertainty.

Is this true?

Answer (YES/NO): NO